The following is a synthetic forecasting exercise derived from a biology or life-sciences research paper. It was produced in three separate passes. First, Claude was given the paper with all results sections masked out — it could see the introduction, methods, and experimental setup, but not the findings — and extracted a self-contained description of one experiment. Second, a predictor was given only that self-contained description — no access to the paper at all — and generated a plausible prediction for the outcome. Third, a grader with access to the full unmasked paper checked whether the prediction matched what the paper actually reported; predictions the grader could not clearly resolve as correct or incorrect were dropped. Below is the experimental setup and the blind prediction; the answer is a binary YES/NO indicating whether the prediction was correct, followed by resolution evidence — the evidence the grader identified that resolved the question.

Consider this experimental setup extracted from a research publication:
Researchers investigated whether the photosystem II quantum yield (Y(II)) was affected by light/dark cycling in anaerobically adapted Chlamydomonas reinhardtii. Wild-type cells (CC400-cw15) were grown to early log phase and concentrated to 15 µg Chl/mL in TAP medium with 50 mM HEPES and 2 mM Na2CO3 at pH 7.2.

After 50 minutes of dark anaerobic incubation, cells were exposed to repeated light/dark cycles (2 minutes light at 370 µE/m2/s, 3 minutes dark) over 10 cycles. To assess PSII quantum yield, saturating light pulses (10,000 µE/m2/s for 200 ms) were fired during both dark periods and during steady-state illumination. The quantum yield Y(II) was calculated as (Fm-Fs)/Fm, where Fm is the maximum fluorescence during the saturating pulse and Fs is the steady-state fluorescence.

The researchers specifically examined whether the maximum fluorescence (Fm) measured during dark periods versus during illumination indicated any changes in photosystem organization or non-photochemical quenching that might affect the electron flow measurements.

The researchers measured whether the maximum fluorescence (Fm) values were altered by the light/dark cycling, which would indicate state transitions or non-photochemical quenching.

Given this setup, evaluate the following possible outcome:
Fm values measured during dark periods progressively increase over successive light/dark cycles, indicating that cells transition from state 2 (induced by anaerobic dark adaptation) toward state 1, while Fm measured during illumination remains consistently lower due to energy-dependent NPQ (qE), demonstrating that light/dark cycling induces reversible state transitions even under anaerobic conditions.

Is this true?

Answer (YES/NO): NO